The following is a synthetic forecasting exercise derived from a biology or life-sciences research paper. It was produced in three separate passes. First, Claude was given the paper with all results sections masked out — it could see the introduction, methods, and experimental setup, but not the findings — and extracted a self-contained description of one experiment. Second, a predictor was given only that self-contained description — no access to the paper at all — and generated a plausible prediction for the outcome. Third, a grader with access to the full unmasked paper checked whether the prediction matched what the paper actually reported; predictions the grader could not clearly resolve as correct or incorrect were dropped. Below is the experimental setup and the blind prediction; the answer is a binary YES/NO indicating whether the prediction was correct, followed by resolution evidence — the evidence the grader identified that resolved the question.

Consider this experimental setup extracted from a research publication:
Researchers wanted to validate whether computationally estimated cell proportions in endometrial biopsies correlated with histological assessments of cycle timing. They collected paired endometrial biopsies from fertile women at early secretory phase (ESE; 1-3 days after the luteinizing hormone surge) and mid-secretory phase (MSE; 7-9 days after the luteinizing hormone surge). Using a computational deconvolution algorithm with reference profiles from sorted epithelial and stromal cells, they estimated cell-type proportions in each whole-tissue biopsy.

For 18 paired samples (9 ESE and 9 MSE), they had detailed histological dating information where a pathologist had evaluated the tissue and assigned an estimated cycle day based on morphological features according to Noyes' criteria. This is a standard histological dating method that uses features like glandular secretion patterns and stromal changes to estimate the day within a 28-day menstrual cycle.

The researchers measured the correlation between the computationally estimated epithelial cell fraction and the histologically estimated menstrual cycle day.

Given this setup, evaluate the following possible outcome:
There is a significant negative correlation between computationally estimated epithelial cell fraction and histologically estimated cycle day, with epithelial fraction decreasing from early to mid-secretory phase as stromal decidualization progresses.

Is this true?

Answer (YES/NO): NO